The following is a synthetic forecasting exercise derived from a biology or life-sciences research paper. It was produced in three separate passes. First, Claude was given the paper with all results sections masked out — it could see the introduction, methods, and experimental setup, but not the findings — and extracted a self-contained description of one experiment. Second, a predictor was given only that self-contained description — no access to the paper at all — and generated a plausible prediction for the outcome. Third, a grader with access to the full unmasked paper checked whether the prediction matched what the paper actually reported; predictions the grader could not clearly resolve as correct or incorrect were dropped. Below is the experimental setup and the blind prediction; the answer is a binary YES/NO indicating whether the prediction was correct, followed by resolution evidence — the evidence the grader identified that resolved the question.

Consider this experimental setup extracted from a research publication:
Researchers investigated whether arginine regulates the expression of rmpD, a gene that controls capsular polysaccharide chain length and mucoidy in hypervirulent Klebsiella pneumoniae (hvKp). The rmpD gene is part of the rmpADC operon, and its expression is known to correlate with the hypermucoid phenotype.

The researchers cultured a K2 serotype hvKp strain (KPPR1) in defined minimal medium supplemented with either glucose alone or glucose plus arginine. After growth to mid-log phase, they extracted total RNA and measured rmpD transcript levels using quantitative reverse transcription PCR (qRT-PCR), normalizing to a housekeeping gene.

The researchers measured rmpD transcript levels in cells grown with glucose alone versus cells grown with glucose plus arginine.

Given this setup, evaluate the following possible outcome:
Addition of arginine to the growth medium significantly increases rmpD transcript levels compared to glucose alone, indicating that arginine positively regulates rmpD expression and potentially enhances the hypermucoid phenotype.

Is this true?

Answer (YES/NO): YES